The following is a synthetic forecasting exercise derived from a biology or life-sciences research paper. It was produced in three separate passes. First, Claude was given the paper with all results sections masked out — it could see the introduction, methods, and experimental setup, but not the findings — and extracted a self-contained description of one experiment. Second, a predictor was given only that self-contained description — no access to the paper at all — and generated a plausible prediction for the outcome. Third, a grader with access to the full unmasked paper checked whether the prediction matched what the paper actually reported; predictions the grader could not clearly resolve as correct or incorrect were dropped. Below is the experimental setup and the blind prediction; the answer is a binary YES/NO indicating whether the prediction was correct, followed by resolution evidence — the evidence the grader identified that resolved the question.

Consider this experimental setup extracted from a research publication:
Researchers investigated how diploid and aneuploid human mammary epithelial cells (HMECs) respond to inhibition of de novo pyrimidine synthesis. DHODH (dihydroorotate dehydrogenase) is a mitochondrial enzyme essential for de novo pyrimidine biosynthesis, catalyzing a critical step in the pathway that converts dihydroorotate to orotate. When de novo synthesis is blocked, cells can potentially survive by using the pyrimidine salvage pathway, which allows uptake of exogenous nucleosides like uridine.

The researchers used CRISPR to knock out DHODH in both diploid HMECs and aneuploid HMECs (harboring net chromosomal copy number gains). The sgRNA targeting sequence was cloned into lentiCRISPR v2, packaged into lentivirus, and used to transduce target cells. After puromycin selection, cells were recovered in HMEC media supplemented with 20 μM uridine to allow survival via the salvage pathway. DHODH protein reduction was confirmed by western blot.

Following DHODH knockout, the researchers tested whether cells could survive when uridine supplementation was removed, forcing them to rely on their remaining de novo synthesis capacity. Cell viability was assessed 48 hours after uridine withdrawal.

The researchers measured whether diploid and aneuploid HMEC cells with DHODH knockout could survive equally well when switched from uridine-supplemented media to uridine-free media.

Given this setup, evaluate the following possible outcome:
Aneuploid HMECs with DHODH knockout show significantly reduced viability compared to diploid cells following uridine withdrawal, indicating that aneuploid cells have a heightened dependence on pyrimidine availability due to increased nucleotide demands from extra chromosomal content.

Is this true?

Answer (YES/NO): YES